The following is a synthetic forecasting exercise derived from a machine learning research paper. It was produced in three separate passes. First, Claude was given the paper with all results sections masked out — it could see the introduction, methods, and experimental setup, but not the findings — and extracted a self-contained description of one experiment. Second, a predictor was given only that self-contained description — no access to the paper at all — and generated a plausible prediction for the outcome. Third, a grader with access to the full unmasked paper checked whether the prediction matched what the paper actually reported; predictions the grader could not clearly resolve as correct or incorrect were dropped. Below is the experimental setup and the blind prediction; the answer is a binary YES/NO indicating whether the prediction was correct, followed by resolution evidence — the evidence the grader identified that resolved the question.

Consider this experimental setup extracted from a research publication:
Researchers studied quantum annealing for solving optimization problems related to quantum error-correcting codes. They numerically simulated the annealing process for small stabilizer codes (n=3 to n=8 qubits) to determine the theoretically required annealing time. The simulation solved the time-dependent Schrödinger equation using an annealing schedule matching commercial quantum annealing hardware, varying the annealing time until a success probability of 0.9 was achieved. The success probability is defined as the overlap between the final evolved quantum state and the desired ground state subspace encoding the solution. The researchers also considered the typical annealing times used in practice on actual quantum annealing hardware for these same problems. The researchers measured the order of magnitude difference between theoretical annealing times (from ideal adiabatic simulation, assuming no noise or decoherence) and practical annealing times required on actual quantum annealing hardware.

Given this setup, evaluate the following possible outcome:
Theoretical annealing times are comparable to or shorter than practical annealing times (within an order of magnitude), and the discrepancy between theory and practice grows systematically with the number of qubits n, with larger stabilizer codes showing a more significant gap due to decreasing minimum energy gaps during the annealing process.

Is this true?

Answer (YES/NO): NO